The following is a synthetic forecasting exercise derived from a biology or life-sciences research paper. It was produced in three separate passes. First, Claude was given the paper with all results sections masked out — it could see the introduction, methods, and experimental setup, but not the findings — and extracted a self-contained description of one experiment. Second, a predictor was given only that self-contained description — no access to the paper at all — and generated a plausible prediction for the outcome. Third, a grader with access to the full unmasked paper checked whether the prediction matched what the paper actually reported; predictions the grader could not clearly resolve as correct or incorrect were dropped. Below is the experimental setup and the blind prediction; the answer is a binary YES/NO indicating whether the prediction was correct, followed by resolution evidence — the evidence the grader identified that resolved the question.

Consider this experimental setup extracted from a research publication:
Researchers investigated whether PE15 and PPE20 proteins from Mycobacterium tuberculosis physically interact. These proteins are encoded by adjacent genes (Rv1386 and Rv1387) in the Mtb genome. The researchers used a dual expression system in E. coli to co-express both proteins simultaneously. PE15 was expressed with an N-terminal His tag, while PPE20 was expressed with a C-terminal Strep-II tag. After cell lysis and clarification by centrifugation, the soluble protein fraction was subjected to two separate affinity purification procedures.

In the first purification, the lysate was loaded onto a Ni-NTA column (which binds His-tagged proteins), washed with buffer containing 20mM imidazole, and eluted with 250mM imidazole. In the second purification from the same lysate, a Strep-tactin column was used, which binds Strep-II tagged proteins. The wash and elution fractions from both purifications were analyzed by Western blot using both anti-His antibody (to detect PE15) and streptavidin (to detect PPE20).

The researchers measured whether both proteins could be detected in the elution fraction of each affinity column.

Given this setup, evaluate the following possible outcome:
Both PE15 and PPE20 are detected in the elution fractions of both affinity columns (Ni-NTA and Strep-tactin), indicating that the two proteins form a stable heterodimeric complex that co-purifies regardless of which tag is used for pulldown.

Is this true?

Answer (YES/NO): YES